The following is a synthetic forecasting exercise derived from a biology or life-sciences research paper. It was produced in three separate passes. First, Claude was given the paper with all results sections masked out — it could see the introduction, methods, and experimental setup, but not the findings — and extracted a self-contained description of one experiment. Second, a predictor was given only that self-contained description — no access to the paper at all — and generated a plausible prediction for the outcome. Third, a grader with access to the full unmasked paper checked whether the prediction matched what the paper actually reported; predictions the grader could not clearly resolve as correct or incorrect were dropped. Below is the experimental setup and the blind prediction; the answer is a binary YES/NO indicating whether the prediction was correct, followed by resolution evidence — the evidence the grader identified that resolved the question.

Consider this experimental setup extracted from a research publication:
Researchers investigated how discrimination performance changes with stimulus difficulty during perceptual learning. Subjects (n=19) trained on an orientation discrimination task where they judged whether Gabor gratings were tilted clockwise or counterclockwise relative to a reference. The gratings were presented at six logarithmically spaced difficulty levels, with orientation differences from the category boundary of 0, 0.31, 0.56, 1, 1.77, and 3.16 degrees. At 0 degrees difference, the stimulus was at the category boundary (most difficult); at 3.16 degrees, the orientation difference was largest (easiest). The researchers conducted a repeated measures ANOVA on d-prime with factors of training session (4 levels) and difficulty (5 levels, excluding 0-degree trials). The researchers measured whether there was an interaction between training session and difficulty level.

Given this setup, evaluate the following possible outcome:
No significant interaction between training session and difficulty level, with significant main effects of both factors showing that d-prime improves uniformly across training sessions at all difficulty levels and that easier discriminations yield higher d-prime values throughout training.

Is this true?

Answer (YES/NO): NO